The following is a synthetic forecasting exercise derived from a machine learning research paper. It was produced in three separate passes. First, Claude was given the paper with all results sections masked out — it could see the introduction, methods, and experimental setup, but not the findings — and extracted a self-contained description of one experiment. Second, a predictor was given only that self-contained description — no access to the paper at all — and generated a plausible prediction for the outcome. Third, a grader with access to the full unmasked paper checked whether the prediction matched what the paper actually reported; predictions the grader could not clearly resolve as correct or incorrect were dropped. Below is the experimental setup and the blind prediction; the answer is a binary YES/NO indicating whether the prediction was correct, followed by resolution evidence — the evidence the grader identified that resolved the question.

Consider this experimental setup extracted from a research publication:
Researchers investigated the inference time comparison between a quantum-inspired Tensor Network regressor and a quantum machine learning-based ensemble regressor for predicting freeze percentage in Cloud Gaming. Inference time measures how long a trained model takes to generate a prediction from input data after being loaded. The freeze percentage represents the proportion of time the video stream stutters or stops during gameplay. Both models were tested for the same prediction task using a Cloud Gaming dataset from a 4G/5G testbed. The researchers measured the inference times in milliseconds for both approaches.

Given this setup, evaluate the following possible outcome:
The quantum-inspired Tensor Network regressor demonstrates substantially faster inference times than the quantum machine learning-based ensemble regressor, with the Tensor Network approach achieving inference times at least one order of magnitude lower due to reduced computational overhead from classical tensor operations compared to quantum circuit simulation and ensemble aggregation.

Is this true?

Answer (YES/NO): NO